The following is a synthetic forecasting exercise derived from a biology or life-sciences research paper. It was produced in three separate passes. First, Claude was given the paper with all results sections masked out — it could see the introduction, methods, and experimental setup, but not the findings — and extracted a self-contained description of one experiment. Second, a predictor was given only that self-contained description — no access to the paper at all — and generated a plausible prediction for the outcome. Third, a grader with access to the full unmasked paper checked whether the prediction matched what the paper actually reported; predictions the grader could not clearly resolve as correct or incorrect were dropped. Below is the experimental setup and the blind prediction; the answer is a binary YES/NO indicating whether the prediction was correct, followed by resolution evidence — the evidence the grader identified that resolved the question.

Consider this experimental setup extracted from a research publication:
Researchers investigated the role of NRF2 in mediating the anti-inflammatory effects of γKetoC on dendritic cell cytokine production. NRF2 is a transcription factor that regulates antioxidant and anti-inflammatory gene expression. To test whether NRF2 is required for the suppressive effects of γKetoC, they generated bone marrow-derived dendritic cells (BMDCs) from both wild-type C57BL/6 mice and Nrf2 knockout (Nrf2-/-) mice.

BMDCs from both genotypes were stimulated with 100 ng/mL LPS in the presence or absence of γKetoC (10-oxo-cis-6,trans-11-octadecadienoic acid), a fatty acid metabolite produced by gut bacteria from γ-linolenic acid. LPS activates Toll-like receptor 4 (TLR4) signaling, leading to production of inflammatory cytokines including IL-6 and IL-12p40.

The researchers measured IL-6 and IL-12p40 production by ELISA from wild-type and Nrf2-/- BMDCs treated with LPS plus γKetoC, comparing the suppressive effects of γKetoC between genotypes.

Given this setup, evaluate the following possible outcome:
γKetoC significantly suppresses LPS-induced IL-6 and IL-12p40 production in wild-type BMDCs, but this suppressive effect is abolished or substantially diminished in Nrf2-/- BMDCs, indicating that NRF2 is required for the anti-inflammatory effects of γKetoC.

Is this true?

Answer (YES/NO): YES